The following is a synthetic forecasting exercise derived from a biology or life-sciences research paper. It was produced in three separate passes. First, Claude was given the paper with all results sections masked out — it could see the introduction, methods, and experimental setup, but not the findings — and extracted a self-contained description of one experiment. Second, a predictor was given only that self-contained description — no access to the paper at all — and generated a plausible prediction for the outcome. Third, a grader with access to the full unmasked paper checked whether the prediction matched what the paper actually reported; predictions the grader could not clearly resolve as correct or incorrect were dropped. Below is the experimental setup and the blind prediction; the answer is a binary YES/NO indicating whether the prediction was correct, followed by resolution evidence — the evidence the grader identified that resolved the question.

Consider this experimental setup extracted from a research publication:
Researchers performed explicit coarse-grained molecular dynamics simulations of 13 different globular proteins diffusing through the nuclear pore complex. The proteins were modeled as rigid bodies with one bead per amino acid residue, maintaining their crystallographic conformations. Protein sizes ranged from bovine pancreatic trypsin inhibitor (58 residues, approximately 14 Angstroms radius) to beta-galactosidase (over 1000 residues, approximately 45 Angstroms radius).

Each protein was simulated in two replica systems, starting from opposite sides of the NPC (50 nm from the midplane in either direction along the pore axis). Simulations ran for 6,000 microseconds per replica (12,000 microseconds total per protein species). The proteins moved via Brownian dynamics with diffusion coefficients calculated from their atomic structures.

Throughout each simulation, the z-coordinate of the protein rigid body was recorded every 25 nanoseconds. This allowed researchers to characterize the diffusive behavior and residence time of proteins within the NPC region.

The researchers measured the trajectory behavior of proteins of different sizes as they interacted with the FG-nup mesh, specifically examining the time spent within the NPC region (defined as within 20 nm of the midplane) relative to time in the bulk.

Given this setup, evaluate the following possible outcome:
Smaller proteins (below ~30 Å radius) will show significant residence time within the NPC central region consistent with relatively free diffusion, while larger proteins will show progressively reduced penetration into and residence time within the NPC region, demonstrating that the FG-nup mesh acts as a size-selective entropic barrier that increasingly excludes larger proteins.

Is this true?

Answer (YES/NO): YES